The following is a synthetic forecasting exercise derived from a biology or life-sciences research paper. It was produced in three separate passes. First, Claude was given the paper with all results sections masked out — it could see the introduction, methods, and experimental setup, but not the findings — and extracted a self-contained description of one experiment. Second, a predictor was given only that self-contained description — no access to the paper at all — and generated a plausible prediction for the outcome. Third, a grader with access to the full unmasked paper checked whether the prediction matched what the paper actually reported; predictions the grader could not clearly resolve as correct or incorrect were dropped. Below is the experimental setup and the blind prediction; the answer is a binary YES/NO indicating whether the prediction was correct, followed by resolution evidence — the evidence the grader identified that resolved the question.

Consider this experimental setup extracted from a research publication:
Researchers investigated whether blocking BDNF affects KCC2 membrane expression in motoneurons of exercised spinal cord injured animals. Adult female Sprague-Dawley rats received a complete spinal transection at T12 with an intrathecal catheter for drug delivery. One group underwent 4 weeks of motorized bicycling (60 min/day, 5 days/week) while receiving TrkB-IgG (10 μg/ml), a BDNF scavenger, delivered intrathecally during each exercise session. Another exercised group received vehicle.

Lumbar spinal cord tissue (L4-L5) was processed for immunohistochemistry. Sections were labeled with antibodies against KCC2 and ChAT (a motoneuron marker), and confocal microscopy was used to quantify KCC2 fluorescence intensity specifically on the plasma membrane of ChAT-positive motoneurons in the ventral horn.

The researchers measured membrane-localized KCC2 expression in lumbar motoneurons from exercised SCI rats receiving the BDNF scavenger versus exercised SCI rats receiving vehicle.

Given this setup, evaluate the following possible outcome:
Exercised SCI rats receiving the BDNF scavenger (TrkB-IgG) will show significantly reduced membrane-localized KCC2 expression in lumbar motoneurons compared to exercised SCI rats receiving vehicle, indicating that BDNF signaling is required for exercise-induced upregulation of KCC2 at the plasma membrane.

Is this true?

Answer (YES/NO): YES